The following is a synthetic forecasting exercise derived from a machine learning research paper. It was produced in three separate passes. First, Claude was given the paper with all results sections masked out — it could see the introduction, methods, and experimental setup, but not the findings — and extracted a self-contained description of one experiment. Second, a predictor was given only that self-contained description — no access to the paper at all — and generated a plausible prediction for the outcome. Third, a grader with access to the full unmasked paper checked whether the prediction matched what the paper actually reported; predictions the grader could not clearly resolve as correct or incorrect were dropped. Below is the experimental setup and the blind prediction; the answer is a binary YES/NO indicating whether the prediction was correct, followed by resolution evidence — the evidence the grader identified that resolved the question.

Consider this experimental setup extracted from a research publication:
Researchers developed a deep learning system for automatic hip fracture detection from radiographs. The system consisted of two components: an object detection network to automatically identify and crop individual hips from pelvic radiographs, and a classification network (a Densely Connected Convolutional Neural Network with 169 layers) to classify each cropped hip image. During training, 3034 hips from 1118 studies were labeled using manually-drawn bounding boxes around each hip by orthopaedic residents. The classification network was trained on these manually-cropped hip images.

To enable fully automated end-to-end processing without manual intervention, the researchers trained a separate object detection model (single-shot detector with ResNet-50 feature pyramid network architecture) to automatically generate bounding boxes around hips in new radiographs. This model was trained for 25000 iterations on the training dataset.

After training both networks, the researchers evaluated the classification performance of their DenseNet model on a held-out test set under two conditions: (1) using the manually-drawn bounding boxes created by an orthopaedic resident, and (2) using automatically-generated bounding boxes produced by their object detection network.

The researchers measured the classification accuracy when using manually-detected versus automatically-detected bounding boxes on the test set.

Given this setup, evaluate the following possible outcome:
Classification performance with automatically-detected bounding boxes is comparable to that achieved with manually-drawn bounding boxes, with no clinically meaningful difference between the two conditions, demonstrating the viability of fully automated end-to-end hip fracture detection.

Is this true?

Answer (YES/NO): YES